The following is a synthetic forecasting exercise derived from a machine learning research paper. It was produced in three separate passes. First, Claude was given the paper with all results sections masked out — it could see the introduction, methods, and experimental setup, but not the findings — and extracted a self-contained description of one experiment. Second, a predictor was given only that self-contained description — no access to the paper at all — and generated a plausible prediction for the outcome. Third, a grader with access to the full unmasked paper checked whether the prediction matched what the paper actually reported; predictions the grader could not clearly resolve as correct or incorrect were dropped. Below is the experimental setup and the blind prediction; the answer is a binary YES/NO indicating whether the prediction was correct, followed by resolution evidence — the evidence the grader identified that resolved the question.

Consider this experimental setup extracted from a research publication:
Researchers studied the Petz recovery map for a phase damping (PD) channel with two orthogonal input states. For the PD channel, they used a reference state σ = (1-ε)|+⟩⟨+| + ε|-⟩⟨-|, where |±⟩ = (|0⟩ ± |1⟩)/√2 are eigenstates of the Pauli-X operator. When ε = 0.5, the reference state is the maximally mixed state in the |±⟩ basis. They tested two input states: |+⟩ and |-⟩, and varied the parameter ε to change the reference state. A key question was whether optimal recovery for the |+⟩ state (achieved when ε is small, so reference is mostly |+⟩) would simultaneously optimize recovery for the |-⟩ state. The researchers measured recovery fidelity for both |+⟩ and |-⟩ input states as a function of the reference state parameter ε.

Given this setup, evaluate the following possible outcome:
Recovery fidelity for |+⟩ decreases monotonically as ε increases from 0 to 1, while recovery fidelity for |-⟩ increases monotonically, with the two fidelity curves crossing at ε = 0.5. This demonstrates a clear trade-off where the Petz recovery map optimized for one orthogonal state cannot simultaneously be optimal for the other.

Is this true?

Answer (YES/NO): NO